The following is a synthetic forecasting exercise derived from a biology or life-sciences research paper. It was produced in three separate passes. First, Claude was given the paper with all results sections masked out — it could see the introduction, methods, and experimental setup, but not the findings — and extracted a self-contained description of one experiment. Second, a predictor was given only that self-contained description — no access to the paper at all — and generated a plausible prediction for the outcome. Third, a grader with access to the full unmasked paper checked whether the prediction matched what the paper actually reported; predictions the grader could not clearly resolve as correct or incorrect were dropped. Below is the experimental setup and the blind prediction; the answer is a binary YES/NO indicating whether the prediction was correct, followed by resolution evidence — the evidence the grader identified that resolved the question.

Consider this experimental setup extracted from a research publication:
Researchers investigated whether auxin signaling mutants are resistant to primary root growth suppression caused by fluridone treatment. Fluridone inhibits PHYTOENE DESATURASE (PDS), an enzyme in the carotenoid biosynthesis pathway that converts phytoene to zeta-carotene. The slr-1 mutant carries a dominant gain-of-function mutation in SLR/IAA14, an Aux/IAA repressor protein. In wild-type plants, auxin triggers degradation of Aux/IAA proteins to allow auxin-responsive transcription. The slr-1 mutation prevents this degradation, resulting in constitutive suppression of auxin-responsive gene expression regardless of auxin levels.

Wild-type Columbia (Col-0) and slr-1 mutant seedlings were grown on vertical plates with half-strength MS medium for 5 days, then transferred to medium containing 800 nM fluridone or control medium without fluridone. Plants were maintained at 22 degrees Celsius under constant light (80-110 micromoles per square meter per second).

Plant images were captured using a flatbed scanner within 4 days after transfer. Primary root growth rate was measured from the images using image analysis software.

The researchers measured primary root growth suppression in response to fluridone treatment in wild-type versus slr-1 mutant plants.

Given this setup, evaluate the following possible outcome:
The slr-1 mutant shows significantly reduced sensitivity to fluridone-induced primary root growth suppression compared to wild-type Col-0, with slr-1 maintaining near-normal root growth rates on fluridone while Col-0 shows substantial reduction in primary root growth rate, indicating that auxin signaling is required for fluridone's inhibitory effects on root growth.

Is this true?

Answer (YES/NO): NO